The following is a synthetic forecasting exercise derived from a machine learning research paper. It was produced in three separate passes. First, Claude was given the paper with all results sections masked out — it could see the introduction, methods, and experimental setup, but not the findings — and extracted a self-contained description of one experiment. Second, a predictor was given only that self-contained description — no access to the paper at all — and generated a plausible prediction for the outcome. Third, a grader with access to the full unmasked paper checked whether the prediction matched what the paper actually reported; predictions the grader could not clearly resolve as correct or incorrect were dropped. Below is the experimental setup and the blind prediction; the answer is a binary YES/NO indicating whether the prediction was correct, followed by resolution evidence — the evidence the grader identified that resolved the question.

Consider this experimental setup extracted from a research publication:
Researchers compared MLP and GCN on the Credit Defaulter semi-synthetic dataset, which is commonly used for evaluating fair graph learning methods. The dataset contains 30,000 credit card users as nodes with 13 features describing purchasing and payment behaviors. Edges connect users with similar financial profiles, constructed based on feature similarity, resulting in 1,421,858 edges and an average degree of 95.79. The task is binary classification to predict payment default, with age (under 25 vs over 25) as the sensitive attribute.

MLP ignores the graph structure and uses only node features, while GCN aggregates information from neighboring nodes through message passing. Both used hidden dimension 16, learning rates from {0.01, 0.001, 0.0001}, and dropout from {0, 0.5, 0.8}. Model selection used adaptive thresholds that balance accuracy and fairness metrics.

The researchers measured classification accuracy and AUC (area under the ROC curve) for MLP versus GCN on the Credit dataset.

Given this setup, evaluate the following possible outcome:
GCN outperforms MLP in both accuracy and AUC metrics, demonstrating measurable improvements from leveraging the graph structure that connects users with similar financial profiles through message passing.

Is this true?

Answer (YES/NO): NO